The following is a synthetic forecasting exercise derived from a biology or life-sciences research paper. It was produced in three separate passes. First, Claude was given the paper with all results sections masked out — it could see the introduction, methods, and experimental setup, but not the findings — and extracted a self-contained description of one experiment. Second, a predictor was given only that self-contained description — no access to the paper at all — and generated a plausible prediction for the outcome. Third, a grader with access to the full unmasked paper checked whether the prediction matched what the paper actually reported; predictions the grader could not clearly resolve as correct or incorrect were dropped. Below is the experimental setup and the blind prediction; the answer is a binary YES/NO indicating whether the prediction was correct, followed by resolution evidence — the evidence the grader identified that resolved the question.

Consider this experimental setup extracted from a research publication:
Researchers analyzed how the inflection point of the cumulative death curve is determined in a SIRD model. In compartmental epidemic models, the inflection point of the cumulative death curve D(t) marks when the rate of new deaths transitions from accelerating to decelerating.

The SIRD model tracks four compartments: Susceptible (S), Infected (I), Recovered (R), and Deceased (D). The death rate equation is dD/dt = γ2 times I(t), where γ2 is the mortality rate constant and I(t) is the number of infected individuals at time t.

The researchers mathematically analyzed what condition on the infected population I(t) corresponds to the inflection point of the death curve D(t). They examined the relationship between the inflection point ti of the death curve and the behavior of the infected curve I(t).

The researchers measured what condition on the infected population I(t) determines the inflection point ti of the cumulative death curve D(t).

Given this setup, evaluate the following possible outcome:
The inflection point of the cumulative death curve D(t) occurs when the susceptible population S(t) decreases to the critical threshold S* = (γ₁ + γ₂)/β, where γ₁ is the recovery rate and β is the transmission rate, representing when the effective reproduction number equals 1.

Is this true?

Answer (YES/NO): NO